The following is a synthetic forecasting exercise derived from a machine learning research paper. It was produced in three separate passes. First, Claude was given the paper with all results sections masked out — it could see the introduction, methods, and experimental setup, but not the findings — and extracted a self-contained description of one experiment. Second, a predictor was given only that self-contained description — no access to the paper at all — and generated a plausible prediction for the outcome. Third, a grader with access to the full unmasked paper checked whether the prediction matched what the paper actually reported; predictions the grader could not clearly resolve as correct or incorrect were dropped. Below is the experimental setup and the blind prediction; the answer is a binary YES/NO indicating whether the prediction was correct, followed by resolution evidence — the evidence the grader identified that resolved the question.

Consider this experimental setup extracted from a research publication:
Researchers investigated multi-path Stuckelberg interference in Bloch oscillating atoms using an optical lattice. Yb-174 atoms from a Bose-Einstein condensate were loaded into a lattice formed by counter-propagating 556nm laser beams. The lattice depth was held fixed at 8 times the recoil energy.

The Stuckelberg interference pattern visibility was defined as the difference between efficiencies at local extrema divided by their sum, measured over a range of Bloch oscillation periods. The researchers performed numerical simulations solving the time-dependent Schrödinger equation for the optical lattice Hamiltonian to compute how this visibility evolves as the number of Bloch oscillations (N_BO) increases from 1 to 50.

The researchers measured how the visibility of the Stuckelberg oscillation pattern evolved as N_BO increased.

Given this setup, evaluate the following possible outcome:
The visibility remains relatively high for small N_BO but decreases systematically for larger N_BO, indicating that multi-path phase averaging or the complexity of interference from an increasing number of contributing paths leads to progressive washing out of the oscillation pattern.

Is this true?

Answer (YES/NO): NO